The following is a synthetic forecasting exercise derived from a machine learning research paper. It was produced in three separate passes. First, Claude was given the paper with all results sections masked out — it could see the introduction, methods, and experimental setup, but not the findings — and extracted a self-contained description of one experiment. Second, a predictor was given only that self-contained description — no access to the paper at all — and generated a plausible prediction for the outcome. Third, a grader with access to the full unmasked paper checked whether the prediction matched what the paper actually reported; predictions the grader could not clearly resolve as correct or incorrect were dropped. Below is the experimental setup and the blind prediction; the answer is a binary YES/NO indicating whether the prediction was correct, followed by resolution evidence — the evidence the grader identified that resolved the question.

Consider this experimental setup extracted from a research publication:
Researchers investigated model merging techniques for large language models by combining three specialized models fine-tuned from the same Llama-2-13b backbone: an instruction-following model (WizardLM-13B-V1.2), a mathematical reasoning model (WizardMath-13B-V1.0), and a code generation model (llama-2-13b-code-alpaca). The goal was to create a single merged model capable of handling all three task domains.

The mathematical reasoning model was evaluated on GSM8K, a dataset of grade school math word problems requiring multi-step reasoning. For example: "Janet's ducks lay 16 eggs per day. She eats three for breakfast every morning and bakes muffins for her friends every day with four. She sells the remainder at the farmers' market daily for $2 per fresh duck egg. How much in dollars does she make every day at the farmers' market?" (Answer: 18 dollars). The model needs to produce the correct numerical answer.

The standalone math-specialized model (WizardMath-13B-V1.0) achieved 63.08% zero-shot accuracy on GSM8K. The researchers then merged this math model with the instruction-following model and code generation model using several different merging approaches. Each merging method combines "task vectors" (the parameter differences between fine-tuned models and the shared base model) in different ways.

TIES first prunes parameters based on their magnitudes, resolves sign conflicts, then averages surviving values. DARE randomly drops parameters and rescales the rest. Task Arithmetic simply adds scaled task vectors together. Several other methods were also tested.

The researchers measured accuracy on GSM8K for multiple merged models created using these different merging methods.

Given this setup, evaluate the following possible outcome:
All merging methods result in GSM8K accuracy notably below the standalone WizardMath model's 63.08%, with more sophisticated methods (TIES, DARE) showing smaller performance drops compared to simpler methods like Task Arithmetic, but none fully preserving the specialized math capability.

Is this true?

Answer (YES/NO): NO